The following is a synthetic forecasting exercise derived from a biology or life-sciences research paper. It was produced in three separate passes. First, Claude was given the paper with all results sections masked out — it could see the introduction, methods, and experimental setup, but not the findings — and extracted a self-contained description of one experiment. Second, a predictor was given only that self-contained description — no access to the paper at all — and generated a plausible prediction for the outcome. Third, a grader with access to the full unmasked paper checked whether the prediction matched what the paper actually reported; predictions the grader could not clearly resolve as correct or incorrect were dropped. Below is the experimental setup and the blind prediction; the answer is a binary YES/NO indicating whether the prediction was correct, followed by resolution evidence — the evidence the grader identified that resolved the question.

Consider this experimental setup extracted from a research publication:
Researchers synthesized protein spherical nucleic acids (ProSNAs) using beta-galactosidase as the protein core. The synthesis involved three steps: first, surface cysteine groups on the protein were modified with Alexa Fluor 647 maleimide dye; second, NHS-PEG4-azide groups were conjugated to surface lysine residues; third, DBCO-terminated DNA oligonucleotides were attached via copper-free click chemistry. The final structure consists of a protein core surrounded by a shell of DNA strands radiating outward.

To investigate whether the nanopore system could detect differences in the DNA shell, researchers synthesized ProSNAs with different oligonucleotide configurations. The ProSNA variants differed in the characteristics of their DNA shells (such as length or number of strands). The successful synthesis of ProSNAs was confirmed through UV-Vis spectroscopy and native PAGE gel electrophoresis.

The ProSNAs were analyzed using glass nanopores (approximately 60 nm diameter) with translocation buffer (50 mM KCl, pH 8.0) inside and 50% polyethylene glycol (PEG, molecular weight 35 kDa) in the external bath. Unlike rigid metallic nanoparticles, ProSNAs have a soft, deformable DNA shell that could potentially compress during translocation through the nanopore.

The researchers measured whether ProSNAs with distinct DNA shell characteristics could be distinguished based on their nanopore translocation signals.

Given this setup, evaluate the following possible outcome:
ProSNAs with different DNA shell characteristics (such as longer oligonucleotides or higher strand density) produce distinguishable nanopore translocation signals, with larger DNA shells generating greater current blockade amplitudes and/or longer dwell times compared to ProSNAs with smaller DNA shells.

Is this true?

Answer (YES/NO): YES